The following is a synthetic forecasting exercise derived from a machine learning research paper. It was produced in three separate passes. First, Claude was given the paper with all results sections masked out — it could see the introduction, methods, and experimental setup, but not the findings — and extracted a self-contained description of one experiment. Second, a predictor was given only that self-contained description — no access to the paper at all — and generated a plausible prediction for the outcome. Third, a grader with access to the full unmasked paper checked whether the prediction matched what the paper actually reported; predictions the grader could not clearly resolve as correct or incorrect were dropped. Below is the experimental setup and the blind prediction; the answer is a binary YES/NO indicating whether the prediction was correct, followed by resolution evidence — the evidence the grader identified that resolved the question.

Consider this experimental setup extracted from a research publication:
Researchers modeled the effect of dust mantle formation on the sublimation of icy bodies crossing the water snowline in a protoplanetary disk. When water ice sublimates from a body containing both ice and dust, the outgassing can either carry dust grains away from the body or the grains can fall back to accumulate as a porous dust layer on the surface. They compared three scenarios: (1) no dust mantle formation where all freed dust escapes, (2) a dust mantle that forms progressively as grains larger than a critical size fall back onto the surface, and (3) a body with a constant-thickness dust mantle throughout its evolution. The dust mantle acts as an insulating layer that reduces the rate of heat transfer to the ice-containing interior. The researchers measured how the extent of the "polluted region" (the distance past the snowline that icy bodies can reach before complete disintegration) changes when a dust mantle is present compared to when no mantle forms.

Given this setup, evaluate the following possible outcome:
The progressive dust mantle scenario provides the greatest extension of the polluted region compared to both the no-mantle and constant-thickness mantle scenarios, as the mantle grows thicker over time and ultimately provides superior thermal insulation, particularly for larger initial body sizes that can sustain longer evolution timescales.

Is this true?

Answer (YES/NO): NO